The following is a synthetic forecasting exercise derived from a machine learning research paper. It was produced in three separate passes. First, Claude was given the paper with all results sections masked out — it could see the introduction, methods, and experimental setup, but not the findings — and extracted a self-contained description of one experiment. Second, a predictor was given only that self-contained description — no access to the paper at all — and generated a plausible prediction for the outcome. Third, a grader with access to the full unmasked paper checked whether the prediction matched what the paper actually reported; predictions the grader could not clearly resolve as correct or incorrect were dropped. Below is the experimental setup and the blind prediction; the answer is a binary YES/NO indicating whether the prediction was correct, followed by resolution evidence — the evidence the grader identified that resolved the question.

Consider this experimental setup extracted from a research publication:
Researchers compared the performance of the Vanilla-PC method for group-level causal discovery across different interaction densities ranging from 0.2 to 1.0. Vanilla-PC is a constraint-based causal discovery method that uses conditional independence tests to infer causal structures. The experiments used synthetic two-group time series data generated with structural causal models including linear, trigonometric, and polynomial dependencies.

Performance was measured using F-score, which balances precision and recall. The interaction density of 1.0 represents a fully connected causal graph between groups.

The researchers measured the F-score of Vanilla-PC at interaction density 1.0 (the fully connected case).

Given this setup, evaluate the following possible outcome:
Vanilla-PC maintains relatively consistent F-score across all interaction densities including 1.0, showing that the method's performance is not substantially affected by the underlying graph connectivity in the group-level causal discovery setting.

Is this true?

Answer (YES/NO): NO